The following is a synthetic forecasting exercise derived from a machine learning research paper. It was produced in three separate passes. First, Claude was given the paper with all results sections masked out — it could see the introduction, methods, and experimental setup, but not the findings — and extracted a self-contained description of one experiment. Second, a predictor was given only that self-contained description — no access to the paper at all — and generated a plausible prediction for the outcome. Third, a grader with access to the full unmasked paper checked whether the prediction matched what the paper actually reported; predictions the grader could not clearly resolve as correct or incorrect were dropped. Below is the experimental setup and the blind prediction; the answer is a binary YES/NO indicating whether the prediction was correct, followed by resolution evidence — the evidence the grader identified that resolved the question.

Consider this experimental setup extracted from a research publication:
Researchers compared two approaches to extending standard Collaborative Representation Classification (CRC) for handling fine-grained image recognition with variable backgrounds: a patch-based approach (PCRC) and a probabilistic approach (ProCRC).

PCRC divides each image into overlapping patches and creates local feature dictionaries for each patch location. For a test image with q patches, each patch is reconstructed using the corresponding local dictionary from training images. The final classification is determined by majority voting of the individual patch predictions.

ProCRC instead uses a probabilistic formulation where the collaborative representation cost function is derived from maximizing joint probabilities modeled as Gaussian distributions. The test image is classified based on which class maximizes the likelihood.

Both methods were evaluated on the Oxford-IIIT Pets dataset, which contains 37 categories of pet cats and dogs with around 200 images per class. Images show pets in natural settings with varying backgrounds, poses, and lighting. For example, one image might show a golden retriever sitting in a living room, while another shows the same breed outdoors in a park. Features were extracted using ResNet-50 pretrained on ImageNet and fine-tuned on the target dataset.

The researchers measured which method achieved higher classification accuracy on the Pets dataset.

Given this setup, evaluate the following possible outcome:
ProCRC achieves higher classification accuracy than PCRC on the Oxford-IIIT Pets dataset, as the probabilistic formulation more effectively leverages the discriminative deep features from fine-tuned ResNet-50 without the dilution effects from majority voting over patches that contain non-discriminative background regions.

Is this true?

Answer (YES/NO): YES